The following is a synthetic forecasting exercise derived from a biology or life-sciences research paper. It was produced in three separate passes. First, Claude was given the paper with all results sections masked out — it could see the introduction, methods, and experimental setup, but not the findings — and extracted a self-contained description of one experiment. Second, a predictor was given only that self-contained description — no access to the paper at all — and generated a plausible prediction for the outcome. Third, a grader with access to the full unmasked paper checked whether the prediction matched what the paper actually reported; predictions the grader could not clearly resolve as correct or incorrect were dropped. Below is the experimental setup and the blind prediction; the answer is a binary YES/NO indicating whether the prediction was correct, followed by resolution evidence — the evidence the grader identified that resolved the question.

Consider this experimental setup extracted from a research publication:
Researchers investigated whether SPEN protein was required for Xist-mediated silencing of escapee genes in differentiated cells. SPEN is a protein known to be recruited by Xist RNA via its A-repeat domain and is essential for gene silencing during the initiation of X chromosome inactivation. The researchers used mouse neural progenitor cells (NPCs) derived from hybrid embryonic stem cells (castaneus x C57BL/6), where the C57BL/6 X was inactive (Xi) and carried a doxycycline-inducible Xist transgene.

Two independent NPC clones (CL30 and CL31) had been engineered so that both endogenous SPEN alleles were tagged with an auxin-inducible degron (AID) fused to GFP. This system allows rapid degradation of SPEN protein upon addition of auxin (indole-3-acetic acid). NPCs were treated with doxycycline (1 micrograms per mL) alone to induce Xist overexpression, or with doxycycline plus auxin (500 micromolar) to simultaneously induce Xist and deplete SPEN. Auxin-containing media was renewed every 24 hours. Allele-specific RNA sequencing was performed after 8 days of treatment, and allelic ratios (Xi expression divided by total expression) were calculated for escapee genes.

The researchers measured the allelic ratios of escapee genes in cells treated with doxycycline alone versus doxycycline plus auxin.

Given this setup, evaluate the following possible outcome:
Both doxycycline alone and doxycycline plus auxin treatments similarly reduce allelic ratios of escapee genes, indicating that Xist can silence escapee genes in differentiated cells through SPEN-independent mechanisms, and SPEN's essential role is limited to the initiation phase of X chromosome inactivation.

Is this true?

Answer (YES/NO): NO